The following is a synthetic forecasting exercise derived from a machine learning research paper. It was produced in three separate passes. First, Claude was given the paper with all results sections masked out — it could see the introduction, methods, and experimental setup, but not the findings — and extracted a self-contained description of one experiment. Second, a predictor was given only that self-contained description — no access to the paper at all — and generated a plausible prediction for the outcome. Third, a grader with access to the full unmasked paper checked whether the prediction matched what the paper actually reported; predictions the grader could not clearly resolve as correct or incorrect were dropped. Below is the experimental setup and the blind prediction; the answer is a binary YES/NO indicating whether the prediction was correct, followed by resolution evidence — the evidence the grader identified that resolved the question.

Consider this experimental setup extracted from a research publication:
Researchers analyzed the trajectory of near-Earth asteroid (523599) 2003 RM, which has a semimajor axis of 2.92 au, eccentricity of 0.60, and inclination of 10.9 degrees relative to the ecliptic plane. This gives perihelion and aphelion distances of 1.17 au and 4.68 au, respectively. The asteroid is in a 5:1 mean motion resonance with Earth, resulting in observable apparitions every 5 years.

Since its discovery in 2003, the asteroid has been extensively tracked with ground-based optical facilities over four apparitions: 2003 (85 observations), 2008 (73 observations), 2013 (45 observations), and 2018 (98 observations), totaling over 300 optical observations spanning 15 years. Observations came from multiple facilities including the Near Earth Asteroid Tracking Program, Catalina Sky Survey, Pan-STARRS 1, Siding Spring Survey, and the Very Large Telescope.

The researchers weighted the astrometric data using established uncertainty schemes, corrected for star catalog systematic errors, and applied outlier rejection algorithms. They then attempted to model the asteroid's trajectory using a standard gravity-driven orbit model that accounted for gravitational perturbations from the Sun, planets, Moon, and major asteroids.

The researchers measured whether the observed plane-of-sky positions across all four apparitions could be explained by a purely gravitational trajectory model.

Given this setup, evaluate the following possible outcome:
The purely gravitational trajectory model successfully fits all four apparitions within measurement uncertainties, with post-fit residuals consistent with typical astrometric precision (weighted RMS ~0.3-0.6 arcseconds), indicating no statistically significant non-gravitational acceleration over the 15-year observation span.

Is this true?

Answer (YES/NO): NO